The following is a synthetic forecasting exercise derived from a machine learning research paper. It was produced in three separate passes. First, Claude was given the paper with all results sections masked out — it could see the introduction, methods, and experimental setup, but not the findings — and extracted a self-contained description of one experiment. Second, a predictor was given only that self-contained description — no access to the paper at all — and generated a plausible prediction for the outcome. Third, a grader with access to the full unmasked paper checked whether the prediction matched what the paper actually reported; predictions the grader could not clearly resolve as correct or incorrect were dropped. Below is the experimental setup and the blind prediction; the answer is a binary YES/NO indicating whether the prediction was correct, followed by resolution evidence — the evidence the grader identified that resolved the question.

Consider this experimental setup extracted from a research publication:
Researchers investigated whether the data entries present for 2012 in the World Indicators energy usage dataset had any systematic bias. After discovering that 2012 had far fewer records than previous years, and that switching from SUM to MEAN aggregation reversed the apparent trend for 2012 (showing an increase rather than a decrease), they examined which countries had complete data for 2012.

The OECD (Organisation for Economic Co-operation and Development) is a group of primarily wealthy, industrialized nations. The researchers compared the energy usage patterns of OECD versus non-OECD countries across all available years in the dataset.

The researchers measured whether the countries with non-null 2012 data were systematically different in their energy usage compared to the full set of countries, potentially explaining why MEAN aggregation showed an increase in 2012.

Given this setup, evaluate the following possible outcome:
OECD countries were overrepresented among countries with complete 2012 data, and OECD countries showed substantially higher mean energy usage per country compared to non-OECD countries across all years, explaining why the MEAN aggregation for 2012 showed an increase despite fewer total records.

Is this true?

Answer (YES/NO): YES